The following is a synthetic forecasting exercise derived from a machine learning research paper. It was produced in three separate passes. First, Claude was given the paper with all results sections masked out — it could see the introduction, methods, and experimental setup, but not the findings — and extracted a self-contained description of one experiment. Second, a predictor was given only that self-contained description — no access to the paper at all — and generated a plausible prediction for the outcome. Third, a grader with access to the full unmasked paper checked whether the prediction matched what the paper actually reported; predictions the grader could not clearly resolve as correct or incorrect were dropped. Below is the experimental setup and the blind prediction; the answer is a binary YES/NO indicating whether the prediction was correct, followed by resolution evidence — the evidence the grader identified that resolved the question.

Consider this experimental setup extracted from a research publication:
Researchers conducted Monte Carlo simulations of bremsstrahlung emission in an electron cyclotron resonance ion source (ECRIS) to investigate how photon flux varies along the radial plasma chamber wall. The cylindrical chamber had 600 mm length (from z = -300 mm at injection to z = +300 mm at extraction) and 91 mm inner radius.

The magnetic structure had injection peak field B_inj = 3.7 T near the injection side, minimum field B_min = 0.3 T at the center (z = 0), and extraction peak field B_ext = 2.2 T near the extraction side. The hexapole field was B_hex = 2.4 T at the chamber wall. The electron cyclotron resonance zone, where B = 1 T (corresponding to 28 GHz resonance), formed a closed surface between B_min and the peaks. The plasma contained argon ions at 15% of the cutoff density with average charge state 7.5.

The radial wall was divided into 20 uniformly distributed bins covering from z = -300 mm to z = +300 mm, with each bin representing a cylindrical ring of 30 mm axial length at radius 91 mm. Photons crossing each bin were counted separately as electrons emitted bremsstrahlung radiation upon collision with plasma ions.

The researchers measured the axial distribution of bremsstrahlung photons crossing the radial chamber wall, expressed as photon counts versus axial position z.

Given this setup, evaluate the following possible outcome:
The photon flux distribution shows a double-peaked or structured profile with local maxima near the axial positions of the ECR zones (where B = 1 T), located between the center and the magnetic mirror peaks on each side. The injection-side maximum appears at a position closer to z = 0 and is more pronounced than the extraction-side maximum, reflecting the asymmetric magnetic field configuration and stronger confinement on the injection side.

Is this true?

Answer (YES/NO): NO